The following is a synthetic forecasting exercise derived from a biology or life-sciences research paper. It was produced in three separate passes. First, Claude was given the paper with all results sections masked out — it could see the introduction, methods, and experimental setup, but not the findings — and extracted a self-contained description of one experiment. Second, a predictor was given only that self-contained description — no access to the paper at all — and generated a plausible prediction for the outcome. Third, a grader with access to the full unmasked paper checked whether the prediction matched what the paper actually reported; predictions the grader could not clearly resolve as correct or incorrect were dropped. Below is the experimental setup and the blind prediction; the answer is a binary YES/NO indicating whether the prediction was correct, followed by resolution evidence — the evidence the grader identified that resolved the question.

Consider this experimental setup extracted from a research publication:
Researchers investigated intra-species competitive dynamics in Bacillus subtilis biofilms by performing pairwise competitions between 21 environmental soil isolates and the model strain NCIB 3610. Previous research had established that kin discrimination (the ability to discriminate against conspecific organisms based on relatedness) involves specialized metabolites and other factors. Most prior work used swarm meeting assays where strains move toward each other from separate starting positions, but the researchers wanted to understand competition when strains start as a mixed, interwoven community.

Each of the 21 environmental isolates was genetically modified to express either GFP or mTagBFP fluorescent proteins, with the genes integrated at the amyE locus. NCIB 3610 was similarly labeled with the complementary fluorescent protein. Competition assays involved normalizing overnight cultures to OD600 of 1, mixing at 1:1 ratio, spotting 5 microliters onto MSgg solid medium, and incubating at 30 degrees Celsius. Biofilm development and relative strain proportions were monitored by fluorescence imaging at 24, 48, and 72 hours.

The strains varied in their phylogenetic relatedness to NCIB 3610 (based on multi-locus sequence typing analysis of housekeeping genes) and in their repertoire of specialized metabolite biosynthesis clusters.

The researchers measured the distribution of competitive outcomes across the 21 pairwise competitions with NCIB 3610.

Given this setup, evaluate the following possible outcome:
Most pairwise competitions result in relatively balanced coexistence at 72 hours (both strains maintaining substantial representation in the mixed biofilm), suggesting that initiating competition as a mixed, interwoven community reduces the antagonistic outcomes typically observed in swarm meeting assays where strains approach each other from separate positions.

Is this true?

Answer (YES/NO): NO